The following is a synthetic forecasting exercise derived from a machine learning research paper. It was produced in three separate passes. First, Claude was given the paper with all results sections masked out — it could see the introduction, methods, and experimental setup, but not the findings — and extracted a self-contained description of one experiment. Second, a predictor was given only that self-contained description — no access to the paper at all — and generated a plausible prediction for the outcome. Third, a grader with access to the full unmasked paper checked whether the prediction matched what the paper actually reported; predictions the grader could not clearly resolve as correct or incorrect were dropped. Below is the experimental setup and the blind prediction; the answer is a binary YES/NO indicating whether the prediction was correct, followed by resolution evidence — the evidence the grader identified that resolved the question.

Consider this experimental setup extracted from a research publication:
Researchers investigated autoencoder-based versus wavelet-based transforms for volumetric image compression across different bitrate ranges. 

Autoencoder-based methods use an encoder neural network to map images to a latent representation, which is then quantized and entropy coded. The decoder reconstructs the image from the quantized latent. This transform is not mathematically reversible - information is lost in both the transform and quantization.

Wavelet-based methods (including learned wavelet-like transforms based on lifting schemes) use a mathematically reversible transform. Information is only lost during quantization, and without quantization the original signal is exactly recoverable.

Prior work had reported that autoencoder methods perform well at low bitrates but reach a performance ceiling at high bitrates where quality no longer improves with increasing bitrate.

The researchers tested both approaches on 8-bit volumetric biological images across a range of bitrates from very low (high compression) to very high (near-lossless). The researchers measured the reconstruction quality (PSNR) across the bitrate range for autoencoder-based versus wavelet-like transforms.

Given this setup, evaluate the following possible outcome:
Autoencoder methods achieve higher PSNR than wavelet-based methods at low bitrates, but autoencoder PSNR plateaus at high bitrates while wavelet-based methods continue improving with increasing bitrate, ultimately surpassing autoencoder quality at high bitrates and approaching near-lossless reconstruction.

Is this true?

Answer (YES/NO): YES